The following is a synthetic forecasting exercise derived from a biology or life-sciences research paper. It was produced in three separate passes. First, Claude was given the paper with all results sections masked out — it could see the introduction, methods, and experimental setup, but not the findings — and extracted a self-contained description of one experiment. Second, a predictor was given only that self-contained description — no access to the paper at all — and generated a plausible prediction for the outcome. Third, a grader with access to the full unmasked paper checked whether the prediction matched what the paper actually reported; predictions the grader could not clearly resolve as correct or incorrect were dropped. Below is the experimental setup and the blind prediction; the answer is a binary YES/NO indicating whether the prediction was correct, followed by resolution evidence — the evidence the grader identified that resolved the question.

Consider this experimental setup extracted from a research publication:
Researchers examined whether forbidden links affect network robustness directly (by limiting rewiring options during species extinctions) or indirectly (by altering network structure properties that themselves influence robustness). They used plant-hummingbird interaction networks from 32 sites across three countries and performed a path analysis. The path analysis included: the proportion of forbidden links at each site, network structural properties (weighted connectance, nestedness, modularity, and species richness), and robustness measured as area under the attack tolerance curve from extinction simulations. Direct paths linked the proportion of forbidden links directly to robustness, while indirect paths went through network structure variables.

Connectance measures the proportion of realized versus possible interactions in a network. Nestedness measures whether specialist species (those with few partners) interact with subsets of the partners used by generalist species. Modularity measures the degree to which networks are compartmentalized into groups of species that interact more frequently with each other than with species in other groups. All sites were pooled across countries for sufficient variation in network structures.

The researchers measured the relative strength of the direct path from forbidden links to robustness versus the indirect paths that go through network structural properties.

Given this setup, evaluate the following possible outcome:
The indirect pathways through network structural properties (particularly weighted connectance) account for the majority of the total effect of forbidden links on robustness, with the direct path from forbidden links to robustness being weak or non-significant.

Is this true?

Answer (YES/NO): NO